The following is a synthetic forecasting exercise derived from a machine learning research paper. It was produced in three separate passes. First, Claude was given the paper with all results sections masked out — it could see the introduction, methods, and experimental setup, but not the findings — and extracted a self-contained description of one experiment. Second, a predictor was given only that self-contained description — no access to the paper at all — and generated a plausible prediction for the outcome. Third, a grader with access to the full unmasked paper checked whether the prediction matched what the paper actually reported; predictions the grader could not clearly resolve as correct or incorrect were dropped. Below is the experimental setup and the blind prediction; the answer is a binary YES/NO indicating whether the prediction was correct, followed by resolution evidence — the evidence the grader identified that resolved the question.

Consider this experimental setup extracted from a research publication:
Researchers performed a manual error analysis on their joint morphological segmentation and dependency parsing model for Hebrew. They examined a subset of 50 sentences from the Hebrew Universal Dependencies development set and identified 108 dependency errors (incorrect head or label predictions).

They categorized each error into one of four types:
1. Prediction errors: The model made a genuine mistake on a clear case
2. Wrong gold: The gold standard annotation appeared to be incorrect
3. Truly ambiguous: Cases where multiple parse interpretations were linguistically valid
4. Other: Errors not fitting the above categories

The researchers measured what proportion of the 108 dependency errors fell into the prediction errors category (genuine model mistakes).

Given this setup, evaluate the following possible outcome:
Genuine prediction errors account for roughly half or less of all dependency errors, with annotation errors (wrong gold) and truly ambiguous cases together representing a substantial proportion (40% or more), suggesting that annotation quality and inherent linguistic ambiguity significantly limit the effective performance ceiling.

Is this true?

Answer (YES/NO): NO